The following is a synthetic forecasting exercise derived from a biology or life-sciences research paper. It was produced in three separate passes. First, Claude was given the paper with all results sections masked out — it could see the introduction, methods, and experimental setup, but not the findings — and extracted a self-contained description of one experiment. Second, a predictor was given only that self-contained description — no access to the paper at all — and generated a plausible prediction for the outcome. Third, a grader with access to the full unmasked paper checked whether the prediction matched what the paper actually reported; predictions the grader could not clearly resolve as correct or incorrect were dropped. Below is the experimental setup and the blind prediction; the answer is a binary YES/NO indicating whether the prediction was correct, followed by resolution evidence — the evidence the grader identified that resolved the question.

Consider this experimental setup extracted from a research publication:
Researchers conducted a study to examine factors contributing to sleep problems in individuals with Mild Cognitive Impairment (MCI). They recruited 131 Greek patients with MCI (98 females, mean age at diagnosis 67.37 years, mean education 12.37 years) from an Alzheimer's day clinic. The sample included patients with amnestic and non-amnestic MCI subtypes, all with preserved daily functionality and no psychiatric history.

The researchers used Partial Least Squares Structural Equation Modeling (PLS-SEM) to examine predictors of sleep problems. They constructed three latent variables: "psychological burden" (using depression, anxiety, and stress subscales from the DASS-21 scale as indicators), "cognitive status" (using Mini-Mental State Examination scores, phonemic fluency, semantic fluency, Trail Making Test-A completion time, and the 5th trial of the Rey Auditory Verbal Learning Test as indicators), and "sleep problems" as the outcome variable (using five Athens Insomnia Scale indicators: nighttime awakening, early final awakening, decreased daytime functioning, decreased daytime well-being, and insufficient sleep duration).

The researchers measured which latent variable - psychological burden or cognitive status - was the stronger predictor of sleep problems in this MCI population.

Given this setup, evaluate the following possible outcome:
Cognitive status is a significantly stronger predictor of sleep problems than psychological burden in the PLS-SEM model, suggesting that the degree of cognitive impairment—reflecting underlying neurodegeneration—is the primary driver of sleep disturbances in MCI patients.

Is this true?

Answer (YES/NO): NO